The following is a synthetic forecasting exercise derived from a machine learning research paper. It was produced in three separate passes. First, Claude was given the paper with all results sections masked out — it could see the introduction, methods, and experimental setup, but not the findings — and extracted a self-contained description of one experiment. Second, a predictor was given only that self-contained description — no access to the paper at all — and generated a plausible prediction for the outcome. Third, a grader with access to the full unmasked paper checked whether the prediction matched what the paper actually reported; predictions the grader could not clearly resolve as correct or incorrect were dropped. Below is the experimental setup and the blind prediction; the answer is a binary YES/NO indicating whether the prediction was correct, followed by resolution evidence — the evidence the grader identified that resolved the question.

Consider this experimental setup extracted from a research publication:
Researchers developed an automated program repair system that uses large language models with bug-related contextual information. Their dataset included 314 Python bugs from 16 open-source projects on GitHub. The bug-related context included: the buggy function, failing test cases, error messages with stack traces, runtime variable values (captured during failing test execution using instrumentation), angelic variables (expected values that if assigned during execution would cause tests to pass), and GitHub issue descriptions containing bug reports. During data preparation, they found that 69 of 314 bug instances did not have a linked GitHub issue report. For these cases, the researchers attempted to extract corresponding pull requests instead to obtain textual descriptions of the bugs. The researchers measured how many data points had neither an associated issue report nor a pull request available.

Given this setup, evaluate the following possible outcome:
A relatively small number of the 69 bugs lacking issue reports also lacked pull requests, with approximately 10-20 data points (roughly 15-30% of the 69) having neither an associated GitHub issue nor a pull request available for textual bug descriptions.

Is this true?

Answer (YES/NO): NO